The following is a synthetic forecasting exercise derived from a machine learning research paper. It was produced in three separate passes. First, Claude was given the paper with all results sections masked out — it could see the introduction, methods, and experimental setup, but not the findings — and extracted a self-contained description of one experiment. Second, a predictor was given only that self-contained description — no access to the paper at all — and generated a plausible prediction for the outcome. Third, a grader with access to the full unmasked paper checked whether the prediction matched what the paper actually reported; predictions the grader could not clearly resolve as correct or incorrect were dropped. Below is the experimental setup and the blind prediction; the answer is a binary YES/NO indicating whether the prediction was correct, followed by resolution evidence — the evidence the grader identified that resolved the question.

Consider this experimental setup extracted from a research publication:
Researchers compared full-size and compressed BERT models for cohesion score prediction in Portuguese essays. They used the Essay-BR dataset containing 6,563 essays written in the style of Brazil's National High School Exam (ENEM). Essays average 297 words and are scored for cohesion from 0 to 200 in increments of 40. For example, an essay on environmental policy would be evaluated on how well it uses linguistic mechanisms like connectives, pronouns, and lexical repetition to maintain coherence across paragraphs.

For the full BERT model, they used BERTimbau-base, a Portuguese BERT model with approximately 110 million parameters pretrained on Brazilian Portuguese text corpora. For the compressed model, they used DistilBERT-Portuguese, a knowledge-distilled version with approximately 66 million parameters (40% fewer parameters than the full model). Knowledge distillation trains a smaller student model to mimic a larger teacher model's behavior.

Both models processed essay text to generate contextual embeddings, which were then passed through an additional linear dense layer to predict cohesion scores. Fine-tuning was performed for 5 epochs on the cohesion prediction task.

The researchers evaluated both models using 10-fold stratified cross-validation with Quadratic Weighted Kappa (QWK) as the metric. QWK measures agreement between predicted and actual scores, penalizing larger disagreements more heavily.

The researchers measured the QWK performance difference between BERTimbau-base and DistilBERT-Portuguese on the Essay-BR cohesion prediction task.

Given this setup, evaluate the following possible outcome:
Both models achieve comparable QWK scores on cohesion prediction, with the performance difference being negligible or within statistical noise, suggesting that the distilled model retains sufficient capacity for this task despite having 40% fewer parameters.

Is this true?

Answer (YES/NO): NO